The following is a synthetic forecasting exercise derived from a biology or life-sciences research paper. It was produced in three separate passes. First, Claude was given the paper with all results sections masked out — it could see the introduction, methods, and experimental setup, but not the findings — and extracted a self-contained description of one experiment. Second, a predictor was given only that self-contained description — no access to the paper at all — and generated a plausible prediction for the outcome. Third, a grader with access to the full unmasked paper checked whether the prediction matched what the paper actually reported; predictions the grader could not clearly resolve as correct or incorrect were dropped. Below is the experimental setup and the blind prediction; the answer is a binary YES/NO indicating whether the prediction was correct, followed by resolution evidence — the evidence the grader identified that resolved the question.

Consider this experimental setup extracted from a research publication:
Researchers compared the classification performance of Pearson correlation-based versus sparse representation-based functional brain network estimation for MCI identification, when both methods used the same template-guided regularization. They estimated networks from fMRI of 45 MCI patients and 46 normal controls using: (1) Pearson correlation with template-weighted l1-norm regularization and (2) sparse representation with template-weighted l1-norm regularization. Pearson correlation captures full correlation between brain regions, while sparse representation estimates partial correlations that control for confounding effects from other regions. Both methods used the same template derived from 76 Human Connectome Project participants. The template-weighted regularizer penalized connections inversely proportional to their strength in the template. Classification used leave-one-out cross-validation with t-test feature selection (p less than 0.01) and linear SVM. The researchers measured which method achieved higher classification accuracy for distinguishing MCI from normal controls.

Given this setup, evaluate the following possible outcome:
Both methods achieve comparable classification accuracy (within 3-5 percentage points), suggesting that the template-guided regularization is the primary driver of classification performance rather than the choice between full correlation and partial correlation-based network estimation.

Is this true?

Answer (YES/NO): NO